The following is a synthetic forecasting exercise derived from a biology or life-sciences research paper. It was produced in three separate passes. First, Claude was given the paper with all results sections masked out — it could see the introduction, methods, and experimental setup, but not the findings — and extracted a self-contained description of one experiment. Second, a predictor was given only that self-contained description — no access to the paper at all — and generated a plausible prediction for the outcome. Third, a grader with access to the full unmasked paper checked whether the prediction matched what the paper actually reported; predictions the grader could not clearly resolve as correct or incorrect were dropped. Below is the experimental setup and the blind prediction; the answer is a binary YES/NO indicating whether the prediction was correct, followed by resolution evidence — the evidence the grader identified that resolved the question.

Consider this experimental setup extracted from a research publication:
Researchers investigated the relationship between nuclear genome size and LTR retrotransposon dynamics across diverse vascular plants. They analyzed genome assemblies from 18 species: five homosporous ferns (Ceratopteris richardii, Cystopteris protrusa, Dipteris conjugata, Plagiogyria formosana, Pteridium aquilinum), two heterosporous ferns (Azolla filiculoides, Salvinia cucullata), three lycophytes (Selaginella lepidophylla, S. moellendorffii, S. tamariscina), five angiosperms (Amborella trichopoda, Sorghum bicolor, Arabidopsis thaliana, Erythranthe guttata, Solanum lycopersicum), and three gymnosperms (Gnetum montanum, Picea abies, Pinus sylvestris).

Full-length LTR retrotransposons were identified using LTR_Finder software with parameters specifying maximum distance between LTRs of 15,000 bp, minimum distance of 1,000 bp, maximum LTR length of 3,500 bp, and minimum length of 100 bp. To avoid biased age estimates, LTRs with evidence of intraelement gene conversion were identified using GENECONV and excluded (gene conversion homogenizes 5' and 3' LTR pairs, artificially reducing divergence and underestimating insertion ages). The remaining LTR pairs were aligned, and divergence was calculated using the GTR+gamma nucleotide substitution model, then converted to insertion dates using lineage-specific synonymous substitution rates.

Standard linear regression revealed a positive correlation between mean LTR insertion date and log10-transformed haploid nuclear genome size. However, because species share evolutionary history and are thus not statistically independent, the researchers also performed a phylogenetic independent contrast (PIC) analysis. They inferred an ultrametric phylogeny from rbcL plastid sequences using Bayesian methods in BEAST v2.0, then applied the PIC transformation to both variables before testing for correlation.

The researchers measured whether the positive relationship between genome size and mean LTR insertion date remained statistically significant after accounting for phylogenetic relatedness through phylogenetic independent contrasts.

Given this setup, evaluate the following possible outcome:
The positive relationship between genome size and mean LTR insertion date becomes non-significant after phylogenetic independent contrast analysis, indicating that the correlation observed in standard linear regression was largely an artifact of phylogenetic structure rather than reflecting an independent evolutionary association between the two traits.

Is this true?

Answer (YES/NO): NO